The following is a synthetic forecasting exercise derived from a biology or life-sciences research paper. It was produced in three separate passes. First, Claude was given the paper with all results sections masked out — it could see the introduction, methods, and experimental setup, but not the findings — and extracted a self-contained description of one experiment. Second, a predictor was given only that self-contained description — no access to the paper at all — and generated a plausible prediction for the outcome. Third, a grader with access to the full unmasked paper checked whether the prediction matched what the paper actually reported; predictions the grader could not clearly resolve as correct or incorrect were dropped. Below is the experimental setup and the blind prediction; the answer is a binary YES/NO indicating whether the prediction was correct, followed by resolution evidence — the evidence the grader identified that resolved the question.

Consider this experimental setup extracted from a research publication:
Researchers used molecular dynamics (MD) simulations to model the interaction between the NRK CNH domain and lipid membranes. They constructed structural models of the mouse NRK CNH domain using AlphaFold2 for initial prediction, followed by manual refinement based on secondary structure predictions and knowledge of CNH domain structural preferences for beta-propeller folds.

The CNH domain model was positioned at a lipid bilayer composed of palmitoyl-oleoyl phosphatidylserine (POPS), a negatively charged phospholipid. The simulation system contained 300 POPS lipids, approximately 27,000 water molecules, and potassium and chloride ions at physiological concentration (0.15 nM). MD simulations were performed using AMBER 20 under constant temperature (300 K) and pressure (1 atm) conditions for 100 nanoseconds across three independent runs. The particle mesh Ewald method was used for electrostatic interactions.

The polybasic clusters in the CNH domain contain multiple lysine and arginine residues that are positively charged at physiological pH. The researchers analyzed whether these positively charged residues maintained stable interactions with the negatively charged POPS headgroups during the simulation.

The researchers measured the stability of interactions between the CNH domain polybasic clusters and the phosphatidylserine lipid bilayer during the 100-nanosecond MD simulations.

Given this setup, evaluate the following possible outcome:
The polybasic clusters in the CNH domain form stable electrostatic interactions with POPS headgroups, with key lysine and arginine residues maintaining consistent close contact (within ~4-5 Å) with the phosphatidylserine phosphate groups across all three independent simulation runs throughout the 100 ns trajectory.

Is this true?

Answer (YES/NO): NO